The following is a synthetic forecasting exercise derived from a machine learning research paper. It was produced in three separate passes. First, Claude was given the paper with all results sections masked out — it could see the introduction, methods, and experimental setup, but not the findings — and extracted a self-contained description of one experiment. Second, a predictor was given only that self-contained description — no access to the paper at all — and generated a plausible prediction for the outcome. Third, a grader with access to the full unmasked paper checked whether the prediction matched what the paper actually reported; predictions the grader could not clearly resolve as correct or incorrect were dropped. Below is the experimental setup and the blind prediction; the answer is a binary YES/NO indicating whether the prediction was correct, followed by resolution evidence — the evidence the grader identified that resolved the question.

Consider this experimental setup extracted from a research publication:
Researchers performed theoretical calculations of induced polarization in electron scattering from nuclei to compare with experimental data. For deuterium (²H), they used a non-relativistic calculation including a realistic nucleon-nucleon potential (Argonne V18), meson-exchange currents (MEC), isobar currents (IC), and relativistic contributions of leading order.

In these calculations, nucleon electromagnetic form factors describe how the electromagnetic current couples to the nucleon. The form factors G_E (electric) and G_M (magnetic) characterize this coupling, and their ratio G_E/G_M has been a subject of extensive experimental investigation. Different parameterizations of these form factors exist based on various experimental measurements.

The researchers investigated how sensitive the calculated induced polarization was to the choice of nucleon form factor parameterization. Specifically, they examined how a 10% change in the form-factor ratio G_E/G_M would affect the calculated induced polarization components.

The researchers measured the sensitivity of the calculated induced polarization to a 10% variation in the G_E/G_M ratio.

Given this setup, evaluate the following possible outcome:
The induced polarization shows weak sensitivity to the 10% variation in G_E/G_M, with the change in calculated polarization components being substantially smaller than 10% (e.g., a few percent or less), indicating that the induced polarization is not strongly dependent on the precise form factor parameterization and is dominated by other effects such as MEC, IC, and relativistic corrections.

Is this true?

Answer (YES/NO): YES